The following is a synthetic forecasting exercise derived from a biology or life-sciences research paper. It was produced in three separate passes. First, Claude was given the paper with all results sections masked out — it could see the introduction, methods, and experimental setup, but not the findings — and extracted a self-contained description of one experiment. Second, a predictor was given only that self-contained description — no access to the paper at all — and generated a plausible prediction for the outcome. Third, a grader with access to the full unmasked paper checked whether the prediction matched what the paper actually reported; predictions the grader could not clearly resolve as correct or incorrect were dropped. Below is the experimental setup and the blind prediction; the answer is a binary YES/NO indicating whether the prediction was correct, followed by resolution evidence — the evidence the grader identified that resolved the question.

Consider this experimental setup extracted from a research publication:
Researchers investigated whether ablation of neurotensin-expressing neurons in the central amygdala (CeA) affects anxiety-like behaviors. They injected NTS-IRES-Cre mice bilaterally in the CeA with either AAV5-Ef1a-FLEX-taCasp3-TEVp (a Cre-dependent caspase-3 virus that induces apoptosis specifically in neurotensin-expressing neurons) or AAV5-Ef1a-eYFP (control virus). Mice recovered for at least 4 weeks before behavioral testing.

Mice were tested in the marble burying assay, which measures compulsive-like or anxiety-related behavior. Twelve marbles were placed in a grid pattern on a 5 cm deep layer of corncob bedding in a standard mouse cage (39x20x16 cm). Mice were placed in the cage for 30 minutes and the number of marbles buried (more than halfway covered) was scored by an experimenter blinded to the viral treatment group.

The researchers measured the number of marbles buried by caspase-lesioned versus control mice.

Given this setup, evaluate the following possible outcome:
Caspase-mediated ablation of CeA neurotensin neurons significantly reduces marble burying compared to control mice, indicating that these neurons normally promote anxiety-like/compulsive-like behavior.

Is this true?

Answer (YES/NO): NO